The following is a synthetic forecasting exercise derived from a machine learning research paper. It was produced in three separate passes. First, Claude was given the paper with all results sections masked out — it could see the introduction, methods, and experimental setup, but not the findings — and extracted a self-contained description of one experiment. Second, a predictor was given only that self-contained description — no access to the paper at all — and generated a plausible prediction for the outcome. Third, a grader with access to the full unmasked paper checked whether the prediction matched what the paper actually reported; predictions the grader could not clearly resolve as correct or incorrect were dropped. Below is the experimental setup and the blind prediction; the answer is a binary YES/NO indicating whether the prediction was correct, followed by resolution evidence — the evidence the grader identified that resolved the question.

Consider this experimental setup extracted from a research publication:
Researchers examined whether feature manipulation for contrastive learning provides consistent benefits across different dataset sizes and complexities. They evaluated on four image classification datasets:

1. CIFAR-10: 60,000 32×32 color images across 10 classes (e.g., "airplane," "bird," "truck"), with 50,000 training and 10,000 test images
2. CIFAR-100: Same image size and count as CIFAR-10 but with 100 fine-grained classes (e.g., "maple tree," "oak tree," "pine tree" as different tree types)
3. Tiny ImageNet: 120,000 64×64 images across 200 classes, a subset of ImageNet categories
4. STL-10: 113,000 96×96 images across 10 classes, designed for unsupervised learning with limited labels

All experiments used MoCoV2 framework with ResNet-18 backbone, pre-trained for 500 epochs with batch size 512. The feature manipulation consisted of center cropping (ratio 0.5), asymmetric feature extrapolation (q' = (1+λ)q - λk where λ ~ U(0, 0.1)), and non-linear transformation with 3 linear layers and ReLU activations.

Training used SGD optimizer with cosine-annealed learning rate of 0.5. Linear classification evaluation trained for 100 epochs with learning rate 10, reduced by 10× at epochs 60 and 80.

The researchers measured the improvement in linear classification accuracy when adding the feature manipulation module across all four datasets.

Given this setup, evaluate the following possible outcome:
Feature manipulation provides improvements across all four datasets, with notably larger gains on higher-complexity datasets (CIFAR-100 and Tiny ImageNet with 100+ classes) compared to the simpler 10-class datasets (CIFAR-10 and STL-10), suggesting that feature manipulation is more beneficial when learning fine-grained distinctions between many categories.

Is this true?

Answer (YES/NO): NO